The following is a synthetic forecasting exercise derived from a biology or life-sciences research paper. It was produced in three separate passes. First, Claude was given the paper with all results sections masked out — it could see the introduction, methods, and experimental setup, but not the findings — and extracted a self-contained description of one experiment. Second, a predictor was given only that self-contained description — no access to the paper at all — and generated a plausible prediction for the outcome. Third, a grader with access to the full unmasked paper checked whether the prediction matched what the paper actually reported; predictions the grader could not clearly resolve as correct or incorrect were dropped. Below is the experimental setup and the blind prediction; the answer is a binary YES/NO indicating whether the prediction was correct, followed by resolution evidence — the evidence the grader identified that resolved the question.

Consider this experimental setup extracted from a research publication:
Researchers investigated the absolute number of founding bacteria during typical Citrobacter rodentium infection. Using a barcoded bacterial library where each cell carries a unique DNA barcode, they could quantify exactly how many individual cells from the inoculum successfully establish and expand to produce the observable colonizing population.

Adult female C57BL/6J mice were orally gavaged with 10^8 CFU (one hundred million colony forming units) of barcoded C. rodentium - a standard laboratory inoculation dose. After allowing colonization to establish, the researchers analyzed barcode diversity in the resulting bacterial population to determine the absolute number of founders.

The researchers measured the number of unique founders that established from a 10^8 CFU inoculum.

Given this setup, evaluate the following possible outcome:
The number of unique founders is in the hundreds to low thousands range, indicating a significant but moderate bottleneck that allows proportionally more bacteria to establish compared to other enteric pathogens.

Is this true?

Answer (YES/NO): NO